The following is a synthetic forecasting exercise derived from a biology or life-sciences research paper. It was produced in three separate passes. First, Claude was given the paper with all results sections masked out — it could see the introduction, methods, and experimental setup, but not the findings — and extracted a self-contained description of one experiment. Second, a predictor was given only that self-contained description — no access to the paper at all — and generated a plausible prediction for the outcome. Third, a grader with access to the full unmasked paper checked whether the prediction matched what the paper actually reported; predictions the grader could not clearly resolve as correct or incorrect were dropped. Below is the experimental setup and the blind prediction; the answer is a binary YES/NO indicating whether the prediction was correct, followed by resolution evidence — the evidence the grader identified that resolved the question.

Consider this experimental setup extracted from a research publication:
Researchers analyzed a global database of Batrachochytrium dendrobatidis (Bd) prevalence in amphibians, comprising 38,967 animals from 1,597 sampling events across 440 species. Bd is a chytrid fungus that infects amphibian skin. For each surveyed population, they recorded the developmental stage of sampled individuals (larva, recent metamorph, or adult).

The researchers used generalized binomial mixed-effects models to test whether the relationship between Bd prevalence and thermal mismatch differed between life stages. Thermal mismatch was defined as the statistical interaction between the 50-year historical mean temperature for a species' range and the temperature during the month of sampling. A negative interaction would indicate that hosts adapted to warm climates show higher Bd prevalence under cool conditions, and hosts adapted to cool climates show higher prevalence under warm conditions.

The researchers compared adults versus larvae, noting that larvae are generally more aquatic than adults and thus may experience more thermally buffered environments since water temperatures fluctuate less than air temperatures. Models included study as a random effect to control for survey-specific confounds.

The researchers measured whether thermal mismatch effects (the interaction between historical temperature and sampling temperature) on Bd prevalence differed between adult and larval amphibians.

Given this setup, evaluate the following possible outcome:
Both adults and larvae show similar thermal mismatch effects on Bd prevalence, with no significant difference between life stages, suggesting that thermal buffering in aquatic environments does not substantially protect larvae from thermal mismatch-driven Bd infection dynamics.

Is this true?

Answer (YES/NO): NO